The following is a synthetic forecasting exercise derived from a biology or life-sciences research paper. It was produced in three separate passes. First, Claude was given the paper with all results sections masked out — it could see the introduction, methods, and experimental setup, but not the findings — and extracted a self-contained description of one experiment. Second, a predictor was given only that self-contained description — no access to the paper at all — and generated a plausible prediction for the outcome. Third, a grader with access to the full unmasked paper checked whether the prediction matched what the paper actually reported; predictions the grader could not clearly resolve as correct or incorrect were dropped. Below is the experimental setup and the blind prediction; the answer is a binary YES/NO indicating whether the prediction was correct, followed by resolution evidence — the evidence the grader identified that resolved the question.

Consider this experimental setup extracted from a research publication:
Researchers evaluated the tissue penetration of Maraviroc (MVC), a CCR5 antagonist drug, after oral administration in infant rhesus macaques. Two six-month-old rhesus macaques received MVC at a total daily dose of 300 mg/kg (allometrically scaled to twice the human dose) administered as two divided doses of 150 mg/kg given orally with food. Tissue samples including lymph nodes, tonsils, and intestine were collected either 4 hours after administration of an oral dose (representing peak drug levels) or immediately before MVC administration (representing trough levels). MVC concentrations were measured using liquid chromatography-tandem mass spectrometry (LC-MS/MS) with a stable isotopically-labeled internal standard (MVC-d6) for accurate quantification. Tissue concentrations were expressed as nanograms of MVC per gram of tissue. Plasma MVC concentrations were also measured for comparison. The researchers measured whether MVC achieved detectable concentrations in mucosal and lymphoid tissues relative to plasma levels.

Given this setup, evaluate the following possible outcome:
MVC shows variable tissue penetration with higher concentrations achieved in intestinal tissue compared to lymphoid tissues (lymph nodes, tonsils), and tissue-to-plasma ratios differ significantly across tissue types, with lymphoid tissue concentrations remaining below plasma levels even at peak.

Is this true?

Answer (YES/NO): NO